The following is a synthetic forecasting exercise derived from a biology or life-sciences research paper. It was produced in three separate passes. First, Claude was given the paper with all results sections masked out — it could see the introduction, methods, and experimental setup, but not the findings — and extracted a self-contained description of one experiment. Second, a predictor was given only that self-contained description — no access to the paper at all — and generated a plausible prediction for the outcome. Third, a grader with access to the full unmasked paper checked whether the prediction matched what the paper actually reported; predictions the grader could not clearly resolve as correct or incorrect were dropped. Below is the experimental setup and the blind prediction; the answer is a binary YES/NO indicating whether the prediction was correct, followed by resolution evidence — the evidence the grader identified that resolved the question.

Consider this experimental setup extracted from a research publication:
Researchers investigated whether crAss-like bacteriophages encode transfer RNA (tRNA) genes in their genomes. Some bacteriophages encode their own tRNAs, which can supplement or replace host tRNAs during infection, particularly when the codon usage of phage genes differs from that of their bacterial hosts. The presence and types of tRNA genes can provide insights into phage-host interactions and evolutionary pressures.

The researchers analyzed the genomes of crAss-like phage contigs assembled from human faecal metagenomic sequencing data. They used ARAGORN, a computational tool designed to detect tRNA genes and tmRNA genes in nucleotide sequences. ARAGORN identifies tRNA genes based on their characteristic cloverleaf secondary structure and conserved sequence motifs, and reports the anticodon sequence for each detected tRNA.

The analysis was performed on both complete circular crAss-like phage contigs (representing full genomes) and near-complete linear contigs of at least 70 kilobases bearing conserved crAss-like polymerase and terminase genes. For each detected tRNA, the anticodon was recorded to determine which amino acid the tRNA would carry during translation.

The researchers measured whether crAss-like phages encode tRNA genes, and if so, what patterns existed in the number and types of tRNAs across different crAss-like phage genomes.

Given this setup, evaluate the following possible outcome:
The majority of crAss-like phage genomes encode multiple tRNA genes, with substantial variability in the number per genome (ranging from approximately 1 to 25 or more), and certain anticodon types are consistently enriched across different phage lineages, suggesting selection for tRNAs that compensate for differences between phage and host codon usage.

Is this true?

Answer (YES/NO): NO